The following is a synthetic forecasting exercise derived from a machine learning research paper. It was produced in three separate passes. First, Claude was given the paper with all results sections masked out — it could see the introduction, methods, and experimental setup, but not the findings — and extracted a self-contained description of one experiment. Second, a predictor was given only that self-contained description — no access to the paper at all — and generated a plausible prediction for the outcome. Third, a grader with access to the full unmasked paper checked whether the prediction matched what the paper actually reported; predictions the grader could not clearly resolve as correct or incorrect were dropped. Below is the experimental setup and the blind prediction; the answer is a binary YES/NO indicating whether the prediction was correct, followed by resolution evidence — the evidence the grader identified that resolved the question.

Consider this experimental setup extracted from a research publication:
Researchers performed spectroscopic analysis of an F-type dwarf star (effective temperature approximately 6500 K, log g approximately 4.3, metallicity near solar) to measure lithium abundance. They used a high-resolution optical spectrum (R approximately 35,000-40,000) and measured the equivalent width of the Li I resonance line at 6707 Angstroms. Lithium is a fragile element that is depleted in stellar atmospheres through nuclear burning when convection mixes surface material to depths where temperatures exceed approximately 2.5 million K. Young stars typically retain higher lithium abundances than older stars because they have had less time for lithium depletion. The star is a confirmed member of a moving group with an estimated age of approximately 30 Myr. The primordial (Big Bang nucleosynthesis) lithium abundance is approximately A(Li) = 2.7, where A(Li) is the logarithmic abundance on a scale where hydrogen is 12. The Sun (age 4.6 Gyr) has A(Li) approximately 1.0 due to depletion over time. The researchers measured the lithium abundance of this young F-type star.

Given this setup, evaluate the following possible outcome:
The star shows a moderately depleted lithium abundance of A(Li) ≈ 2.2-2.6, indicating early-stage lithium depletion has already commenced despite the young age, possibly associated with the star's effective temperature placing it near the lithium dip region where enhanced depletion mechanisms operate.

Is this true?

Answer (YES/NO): NO